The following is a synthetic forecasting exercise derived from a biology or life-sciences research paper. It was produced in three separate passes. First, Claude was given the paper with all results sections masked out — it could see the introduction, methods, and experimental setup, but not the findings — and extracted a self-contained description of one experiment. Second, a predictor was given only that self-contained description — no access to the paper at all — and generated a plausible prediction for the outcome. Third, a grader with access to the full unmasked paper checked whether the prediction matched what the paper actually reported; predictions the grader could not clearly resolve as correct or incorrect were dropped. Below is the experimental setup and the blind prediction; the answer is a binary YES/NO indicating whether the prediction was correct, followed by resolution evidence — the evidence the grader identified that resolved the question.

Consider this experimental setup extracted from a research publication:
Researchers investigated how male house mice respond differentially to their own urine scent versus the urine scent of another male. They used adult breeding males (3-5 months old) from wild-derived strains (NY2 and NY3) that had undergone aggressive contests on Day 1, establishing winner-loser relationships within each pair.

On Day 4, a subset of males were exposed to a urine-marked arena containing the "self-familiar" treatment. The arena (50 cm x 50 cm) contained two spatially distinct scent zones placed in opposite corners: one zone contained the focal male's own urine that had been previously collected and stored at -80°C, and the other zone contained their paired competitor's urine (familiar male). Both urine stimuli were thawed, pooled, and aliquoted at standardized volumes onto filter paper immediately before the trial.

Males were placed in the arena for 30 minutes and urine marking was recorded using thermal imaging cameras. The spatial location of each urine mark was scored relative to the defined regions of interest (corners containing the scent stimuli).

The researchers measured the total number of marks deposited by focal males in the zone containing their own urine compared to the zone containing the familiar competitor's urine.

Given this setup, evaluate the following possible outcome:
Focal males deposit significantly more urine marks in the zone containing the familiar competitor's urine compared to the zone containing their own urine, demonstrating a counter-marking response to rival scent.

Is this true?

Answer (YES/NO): NO